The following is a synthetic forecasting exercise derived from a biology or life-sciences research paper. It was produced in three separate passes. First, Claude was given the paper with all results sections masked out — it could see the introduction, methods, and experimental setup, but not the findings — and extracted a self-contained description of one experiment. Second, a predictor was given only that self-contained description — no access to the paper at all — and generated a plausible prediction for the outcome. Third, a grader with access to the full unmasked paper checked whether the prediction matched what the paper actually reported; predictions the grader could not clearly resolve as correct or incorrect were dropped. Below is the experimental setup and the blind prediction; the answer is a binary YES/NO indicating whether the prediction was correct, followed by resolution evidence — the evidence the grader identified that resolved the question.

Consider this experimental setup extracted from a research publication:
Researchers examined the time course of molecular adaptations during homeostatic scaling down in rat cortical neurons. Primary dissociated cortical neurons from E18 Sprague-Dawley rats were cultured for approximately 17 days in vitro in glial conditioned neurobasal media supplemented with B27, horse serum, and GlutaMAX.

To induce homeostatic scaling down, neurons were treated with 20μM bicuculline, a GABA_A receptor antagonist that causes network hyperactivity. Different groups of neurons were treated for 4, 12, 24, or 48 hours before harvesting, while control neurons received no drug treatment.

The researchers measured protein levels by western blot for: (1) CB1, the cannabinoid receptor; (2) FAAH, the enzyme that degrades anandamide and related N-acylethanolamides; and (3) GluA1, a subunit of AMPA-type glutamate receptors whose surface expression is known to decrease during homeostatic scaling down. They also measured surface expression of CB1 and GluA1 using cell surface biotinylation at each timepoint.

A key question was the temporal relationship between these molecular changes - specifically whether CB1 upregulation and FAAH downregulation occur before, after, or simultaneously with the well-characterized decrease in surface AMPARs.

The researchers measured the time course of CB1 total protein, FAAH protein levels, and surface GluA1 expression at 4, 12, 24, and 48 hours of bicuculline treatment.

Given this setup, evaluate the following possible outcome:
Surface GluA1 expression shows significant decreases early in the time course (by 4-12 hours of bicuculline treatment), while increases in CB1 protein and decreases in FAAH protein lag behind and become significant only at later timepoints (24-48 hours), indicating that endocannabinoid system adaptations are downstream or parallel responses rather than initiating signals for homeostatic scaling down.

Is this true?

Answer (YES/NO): NO